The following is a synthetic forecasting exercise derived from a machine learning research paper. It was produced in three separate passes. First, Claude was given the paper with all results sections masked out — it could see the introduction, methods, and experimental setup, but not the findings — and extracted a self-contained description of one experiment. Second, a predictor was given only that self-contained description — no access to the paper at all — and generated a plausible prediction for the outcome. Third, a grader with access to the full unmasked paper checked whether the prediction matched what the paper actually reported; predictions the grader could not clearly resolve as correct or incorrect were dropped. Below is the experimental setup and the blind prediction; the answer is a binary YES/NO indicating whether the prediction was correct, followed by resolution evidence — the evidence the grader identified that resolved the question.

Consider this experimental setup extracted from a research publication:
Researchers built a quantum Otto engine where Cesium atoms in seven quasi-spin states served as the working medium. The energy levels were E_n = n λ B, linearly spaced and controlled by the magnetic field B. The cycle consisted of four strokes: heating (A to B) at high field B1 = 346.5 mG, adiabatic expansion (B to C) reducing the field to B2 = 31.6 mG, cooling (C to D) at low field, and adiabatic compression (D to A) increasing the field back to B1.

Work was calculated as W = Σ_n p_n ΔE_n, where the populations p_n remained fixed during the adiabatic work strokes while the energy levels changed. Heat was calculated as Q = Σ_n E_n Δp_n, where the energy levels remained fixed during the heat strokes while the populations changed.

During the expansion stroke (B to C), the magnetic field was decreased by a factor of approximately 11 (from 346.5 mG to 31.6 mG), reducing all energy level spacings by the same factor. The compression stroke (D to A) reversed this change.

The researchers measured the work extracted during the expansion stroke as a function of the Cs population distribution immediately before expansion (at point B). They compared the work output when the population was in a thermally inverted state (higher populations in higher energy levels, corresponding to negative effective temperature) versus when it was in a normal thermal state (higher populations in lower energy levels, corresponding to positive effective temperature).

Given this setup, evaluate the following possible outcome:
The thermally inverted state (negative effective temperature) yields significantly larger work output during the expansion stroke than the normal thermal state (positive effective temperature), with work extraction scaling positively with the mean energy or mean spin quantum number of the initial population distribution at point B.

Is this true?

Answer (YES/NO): YES